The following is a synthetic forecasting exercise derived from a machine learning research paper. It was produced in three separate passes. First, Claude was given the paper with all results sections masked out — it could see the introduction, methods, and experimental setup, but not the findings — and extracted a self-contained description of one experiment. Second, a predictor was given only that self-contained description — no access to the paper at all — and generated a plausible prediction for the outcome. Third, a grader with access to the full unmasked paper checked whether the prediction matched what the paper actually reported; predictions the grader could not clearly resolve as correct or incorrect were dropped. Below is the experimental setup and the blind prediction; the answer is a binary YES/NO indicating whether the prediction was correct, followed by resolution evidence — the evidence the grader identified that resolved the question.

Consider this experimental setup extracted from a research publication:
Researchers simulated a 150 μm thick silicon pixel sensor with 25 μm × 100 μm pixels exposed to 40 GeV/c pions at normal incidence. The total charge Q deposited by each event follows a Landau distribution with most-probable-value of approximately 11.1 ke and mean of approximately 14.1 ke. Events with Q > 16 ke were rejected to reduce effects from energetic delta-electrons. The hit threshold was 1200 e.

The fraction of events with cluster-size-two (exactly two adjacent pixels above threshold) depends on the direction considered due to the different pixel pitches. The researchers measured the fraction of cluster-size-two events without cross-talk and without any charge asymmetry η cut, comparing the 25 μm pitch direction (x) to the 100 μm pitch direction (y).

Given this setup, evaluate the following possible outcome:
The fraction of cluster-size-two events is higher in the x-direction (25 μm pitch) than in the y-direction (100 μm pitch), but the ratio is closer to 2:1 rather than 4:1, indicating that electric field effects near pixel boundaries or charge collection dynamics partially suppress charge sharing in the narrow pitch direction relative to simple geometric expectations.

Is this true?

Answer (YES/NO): NO